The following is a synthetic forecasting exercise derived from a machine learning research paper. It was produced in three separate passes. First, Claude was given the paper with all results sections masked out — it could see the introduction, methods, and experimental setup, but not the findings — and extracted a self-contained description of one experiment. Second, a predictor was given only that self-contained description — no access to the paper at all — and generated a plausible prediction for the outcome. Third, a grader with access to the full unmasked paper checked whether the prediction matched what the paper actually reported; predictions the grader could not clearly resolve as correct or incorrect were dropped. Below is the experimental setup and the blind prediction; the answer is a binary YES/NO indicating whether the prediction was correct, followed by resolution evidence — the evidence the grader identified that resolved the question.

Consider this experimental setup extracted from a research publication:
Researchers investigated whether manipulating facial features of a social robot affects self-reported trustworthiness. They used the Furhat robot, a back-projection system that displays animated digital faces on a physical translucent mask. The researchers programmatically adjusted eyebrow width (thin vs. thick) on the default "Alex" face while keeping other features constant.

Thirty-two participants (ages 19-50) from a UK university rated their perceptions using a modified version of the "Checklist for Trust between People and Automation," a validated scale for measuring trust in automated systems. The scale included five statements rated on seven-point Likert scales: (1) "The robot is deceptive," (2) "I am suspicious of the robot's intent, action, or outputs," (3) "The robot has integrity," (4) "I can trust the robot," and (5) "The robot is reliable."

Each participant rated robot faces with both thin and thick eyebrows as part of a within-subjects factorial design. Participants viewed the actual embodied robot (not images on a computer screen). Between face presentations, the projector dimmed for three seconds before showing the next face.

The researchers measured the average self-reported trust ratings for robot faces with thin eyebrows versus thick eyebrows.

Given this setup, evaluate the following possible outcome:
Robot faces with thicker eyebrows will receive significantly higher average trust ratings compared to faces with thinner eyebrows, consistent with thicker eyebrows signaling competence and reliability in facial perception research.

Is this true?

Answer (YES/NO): NO